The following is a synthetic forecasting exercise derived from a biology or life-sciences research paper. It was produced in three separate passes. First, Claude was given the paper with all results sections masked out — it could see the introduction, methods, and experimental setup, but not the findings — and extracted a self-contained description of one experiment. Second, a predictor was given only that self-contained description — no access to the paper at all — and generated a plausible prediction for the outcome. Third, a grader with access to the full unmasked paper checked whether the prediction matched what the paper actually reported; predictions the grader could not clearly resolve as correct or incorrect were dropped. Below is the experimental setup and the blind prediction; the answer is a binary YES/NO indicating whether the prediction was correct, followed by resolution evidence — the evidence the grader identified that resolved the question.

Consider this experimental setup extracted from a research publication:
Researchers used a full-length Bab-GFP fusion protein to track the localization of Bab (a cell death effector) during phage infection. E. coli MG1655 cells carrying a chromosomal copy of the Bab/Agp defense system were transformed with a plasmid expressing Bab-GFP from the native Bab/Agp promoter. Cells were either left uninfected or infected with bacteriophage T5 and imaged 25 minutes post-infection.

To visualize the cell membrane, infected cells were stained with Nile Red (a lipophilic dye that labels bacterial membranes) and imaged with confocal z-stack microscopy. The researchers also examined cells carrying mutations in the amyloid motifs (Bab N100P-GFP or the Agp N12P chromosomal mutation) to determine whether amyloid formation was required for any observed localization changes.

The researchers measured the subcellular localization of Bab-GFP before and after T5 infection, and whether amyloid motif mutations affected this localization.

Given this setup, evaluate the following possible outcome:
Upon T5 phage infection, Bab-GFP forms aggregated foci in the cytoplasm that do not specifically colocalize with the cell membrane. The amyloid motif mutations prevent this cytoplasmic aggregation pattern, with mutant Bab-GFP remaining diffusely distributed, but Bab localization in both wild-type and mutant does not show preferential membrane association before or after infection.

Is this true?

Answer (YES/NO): NO